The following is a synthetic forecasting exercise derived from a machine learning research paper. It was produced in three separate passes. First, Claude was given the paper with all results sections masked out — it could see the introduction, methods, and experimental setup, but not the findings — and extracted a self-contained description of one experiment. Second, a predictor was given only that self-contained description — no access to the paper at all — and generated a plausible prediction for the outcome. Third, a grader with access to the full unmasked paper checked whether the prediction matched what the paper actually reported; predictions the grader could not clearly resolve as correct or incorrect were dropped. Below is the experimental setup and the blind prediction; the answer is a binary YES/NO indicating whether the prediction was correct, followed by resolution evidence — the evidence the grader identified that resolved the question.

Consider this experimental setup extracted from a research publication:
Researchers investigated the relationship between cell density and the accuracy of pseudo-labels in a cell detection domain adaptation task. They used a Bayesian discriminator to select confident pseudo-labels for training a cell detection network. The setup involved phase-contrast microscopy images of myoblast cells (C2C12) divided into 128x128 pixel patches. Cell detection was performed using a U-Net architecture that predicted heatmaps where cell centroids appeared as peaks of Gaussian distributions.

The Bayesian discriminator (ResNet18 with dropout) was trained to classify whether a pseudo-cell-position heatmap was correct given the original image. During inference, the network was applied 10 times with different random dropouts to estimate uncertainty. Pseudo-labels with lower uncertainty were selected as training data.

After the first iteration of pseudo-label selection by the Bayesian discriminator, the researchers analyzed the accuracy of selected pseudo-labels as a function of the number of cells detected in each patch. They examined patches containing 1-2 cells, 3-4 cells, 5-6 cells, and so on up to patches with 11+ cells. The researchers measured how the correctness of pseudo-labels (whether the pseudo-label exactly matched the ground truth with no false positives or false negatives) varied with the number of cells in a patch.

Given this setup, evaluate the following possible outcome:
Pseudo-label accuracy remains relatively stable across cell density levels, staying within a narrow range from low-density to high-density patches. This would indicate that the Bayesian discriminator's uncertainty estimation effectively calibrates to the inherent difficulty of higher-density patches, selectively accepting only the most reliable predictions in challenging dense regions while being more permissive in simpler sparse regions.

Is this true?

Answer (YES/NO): NO